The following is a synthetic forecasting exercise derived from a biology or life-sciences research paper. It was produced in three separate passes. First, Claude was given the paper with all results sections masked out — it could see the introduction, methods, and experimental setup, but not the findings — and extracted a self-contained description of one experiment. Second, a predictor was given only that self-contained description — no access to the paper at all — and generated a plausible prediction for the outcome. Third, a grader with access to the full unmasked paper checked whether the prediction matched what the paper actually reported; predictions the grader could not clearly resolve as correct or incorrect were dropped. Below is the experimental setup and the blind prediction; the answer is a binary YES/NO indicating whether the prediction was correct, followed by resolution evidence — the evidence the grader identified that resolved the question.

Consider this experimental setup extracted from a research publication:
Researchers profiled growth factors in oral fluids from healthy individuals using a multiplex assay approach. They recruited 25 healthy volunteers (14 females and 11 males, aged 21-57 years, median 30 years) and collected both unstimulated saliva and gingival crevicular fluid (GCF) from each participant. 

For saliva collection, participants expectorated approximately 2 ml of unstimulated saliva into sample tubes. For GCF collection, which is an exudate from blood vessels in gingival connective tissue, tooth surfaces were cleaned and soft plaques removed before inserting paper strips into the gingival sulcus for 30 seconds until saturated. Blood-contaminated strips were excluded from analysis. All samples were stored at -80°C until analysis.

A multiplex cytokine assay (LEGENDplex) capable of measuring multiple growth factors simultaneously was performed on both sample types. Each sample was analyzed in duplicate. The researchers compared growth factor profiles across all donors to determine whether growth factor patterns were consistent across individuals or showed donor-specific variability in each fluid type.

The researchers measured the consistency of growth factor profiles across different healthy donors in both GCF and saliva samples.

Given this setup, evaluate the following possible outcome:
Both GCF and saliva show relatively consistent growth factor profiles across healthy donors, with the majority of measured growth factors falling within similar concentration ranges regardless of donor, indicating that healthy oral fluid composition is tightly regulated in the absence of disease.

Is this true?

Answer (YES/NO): NO